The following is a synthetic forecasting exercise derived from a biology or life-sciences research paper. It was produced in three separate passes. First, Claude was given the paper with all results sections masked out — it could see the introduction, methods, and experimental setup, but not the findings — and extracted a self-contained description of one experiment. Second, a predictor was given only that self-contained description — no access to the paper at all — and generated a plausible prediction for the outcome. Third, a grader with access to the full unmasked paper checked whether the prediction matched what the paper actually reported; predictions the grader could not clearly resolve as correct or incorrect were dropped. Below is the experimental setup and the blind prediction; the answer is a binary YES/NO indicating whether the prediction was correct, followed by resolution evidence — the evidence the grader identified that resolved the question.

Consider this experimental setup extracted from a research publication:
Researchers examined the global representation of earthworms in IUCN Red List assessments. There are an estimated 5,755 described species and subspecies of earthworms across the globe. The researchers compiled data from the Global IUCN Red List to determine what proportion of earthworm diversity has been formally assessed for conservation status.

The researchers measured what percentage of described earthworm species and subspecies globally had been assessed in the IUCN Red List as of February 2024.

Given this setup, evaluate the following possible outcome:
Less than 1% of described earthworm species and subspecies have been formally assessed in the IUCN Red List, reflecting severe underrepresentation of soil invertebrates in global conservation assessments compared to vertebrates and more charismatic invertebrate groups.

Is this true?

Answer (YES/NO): NO